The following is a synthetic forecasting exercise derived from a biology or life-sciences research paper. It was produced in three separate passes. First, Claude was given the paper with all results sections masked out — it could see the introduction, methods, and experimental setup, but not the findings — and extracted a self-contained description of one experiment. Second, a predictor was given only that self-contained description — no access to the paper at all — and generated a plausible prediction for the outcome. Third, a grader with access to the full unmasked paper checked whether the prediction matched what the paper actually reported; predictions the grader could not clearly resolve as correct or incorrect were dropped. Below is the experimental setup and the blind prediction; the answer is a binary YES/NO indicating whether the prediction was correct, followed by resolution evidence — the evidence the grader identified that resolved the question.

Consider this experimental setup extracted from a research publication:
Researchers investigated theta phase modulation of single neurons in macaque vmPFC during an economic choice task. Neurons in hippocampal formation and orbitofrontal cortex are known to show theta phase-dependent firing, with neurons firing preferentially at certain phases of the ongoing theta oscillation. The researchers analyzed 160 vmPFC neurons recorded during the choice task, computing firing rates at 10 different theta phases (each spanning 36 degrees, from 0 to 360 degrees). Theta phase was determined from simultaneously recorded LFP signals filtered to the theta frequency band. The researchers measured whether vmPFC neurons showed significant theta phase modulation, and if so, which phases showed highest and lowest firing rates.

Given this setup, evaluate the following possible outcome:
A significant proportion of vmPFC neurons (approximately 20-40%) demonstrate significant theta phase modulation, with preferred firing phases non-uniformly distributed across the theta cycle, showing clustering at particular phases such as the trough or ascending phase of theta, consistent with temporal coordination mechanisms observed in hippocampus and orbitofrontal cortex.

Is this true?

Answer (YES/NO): NO